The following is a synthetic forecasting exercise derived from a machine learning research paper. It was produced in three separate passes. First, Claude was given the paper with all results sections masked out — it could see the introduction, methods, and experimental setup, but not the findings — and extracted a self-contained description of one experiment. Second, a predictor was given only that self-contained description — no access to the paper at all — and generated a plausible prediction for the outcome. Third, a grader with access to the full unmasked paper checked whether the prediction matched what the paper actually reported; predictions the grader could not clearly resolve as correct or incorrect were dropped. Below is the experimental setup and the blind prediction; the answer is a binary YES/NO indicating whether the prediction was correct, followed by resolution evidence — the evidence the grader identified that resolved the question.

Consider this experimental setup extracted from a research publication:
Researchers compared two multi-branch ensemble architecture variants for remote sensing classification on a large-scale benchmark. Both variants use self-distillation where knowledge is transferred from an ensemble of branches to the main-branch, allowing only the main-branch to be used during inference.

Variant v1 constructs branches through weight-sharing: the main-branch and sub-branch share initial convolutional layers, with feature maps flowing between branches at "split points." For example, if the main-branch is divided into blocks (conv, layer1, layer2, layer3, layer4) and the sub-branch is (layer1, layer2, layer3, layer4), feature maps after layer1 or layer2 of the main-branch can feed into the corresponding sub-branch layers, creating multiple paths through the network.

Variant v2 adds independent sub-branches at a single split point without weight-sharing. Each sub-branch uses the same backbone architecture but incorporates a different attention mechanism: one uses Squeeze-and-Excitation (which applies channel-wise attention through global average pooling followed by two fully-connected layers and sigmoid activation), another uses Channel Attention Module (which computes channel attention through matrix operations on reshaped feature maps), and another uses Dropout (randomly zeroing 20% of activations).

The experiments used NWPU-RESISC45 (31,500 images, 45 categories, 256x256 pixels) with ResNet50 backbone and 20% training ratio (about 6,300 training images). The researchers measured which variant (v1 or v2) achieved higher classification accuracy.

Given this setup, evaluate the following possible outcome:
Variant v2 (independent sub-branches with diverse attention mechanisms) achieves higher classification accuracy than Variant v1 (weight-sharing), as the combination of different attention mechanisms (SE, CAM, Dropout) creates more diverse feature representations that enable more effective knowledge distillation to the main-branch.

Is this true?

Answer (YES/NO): NO